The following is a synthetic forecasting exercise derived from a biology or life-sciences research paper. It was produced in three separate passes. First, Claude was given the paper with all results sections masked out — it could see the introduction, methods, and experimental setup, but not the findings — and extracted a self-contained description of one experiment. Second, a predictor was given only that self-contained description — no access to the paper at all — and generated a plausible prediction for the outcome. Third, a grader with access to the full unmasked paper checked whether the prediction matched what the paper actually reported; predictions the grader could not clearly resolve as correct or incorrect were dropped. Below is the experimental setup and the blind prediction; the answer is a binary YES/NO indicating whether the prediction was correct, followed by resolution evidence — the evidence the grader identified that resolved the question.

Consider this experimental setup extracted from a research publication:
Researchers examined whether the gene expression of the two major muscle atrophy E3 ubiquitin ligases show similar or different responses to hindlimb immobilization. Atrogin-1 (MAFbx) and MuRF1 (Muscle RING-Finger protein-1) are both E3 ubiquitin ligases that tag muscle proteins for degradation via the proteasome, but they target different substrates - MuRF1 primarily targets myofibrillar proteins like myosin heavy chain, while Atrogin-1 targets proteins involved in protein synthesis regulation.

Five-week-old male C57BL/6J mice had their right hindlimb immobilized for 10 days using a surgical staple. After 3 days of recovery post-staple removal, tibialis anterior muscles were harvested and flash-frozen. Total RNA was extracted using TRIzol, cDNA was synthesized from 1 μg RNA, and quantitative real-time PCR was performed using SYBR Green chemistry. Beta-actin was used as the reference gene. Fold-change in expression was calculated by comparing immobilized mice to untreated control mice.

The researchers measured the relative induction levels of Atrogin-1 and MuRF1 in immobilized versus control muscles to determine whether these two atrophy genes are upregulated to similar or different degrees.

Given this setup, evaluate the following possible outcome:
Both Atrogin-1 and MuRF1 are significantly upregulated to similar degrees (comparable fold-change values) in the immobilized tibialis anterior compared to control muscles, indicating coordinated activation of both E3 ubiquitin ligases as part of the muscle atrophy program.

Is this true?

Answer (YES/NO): NO